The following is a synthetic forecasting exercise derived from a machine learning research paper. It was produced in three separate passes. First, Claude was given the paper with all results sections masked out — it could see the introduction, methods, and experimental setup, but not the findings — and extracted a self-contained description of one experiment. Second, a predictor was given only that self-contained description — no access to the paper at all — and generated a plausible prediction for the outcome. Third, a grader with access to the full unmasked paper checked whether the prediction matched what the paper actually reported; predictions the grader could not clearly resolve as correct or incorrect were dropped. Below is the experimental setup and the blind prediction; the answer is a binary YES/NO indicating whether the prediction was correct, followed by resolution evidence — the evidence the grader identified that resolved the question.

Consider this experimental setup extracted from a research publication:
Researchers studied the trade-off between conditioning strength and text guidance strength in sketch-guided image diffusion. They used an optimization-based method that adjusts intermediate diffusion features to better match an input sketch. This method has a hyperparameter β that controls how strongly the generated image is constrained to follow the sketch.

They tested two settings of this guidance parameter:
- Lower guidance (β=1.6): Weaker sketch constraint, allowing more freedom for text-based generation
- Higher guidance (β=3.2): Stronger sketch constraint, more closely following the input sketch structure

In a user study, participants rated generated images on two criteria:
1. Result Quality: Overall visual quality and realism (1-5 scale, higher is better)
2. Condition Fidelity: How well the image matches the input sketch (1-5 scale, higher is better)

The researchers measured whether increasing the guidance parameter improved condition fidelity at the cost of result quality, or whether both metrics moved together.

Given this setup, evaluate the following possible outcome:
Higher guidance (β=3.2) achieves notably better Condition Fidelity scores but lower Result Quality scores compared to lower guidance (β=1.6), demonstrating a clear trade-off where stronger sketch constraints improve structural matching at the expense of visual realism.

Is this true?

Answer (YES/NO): YES